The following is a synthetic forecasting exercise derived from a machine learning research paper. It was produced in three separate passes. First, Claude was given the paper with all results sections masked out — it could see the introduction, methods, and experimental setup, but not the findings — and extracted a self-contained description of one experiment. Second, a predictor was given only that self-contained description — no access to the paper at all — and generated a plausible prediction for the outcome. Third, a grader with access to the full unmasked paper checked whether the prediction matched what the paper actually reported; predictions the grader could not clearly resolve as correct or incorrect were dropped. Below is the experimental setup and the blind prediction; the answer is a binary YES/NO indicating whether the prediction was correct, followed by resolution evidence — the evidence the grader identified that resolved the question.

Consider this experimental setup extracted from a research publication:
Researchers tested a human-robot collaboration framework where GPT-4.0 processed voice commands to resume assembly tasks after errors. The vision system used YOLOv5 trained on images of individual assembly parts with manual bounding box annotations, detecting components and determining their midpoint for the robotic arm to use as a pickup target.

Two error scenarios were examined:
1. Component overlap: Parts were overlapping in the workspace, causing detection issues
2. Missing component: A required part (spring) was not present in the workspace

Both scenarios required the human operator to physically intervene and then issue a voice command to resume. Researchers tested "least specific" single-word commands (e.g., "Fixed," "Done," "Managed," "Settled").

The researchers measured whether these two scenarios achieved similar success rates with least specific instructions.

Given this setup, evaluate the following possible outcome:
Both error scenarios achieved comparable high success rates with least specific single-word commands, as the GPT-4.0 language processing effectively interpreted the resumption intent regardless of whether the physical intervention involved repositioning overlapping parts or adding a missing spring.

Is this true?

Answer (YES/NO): NO